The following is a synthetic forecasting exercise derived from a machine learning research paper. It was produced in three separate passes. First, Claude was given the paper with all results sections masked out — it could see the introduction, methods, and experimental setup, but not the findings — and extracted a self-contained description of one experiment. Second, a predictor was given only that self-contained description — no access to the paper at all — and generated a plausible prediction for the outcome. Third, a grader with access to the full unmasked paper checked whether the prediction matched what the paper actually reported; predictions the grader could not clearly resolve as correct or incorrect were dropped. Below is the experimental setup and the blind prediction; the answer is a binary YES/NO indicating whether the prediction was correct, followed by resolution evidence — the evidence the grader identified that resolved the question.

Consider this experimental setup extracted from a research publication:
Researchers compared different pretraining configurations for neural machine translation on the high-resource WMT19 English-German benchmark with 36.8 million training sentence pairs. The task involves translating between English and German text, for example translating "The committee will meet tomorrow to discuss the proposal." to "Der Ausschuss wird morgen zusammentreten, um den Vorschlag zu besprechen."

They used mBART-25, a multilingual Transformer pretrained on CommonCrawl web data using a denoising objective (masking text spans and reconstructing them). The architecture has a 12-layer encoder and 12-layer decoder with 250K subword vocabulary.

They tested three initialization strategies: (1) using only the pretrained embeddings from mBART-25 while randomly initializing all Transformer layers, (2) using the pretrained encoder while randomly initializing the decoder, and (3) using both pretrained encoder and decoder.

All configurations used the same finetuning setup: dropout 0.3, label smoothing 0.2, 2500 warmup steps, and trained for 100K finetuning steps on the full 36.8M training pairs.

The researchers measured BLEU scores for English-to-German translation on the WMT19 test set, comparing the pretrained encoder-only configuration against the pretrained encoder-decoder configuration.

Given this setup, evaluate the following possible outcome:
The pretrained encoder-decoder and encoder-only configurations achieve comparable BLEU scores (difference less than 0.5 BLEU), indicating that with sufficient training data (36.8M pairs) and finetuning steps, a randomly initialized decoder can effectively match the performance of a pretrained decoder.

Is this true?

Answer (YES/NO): YES